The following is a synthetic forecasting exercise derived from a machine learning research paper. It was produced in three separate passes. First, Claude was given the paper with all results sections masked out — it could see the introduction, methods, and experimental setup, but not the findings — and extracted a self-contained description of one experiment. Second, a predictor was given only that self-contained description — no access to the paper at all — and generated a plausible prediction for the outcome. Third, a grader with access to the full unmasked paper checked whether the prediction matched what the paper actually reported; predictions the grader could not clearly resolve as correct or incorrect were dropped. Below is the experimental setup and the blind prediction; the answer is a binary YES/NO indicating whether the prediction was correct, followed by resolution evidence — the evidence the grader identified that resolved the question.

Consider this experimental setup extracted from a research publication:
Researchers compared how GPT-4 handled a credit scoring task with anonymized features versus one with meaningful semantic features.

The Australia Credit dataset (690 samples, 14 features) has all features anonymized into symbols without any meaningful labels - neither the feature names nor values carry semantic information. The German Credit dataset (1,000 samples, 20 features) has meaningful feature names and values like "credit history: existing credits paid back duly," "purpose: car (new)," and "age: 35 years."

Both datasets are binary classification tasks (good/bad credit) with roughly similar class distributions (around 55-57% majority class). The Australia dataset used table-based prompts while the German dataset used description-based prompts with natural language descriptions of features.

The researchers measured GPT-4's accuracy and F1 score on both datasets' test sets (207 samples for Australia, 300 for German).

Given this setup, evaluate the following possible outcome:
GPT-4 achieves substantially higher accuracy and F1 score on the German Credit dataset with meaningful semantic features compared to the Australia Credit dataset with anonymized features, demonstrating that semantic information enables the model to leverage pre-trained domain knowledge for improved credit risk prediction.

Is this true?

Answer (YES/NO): NO